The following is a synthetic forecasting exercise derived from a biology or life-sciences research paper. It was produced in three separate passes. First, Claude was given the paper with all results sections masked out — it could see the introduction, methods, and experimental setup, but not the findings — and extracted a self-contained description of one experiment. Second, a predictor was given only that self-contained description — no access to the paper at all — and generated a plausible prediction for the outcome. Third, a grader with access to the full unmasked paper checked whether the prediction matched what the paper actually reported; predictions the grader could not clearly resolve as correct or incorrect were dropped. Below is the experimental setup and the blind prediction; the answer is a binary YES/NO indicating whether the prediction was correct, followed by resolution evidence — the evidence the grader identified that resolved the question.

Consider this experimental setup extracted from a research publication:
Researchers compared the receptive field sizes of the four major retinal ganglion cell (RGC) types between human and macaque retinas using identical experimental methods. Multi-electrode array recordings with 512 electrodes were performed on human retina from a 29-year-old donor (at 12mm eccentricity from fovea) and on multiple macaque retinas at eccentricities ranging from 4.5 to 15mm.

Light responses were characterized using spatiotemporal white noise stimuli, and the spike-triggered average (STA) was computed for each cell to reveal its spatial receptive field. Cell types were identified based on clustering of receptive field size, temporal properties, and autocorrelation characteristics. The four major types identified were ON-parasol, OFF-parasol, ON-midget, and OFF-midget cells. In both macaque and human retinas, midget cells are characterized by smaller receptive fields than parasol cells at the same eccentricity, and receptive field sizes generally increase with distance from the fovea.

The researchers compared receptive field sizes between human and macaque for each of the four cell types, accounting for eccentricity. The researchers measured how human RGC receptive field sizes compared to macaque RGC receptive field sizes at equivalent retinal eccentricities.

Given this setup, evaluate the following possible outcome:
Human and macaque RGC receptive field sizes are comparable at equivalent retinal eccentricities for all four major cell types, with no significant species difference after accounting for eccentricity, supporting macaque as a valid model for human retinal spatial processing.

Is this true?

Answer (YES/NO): NO